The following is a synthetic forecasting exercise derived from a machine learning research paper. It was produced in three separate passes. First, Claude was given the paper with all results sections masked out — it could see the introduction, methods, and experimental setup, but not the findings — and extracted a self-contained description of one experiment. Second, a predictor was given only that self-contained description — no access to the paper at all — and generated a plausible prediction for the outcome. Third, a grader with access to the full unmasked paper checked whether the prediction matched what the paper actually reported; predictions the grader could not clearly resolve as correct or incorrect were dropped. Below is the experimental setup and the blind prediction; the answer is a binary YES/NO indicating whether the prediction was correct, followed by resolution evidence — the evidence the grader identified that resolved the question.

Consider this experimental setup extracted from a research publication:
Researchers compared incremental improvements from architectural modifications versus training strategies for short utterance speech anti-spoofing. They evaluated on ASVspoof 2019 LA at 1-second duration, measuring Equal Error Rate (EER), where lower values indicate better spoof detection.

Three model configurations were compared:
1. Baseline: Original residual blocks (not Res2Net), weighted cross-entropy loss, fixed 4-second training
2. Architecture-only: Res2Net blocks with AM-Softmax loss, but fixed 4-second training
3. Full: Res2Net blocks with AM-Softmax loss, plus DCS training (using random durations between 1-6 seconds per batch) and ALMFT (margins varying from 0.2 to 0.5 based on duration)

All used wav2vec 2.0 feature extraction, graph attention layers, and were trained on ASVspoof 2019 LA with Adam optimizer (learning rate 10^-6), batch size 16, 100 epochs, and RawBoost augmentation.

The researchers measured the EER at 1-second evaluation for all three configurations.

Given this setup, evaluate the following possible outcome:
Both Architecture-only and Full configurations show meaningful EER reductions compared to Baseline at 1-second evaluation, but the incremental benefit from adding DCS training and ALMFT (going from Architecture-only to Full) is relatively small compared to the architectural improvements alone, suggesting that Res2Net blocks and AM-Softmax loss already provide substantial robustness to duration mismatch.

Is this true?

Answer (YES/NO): NO